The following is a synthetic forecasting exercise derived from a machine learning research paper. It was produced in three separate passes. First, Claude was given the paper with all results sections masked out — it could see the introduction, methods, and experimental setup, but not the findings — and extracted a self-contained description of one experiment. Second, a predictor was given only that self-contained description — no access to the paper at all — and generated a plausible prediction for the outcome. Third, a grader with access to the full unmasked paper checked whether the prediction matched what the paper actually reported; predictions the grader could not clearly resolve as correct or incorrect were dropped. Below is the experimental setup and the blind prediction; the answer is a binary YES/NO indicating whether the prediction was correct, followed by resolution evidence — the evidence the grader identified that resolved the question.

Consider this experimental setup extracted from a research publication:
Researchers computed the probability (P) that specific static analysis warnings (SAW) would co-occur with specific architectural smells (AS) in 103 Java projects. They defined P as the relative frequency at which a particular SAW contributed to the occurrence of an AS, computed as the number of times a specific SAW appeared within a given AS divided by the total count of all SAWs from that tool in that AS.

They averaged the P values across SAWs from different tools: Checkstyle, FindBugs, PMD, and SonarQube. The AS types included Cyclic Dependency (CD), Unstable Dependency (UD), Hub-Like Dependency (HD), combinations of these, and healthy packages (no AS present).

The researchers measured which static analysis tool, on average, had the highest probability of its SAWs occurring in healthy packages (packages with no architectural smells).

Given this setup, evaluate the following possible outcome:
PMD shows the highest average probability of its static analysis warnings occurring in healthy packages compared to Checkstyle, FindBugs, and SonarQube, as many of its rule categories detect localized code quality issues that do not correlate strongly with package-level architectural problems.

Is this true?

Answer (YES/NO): NO